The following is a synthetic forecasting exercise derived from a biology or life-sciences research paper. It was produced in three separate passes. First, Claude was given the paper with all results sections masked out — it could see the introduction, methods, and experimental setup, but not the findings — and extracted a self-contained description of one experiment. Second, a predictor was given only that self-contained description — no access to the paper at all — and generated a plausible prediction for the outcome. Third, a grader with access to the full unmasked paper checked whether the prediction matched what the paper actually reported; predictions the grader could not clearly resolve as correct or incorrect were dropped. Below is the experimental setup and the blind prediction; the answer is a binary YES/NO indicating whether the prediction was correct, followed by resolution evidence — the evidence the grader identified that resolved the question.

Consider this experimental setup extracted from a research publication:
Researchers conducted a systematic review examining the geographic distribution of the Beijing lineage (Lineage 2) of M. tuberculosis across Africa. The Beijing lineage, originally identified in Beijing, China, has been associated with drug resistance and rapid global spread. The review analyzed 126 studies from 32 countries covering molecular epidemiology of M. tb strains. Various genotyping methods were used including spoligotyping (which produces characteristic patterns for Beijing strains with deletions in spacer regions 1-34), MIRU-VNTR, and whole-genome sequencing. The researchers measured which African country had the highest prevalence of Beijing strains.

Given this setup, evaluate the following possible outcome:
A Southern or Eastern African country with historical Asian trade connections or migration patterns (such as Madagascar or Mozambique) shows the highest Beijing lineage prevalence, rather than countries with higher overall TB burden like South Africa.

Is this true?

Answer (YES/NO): NO